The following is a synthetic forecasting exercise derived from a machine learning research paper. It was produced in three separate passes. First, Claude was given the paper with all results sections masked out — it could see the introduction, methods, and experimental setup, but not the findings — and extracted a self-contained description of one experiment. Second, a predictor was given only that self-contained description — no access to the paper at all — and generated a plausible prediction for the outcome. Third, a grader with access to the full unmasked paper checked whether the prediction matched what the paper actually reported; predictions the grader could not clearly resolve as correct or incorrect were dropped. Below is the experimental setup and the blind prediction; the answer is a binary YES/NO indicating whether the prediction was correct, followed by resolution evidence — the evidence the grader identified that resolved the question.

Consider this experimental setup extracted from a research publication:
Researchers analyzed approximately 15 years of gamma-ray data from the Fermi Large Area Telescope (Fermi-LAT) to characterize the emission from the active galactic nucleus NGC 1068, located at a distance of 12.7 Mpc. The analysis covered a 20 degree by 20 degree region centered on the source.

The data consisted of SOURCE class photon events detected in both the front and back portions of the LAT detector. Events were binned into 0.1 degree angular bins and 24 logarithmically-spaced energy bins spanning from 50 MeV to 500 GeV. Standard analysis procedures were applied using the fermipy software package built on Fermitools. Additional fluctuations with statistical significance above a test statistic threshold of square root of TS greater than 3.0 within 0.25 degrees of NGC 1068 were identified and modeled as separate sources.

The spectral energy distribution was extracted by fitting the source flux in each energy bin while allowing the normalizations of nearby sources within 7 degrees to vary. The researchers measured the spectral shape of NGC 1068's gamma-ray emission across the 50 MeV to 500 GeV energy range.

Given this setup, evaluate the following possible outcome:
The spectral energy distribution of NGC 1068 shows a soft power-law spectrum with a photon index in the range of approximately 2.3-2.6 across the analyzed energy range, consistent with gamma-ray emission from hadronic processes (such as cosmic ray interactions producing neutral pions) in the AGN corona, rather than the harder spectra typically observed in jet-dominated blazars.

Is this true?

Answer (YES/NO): YES